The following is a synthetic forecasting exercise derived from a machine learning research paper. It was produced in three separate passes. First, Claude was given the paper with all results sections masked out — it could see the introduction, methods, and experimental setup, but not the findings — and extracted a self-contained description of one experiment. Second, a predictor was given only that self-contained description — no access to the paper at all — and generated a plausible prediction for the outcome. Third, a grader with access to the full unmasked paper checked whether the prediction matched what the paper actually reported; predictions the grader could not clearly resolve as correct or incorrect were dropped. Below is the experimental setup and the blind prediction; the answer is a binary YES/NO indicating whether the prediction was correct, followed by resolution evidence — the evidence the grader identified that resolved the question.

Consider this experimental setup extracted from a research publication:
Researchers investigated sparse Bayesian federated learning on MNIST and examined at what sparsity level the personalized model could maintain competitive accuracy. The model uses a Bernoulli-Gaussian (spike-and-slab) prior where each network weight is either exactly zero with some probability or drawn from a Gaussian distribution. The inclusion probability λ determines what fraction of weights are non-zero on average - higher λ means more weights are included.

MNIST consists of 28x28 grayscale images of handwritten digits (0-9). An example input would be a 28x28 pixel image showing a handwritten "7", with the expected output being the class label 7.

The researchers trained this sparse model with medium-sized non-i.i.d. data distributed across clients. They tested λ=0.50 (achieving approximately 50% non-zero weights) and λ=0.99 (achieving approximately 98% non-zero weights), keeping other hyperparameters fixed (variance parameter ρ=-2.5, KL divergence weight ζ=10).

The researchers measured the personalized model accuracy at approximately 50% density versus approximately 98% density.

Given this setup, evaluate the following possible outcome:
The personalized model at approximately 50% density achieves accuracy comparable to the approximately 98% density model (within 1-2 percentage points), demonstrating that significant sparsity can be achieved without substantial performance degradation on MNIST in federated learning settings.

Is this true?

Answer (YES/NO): NO